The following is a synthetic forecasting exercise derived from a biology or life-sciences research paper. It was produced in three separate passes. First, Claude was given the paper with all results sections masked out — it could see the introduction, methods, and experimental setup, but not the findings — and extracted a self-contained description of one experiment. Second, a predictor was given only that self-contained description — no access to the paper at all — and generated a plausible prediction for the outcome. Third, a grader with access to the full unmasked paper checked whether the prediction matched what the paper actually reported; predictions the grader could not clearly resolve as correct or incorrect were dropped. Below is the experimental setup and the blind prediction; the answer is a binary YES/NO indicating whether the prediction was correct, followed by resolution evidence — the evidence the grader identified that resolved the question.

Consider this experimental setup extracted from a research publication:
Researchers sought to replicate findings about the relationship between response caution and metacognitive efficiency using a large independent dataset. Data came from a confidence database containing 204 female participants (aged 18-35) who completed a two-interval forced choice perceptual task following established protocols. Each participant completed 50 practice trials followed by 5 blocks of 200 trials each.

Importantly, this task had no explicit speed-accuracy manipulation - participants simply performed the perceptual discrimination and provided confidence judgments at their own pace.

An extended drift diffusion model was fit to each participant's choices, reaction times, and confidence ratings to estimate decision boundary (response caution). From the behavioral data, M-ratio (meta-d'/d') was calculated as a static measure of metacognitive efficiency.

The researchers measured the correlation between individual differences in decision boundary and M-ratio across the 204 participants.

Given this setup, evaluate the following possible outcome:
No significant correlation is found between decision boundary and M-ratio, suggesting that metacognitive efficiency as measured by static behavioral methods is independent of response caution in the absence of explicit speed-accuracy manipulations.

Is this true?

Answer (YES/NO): NO